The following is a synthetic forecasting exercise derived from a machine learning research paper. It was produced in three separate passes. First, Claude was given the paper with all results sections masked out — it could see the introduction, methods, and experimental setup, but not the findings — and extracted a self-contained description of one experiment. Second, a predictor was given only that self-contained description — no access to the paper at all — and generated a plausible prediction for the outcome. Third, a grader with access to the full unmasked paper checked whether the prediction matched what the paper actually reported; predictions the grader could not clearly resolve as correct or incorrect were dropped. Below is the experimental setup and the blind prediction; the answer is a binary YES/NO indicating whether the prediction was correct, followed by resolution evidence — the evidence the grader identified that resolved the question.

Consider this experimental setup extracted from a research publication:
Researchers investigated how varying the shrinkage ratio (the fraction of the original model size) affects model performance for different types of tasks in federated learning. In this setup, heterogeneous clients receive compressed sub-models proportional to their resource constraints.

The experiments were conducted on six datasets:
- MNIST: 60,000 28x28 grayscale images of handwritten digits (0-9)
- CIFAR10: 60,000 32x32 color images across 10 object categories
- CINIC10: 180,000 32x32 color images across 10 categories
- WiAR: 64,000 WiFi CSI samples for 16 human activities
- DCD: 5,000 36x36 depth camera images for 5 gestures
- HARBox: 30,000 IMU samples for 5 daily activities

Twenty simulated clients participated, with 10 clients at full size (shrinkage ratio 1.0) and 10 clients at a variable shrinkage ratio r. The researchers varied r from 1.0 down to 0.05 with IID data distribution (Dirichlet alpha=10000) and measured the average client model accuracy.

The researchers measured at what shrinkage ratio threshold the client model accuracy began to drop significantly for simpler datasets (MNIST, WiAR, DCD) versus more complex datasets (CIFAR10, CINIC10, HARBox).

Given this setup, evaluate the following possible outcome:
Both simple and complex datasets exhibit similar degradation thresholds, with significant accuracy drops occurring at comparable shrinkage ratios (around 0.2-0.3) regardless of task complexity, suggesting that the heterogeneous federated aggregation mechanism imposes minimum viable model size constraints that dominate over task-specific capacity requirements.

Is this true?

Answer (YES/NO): NO